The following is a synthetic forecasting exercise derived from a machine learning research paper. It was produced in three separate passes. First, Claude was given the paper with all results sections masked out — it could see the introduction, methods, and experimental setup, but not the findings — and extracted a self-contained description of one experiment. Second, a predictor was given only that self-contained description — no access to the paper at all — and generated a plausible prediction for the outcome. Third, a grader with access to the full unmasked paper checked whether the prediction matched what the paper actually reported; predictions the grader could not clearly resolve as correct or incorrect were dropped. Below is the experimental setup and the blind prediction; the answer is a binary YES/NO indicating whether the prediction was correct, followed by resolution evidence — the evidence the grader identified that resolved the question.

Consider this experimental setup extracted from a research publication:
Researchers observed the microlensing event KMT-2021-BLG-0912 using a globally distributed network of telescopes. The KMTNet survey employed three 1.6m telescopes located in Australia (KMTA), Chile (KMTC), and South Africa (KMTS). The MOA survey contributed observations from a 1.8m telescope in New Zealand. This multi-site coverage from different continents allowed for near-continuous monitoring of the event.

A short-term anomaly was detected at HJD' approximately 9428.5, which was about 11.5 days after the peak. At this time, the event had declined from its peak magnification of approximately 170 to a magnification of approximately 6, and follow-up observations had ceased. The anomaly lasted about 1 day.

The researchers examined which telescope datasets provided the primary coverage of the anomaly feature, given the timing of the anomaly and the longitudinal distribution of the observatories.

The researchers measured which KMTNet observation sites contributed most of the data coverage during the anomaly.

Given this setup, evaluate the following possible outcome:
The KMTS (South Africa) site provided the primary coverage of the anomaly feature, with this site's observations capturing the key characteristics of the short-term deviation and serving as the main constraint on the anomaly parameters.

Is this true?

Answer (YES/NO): NO